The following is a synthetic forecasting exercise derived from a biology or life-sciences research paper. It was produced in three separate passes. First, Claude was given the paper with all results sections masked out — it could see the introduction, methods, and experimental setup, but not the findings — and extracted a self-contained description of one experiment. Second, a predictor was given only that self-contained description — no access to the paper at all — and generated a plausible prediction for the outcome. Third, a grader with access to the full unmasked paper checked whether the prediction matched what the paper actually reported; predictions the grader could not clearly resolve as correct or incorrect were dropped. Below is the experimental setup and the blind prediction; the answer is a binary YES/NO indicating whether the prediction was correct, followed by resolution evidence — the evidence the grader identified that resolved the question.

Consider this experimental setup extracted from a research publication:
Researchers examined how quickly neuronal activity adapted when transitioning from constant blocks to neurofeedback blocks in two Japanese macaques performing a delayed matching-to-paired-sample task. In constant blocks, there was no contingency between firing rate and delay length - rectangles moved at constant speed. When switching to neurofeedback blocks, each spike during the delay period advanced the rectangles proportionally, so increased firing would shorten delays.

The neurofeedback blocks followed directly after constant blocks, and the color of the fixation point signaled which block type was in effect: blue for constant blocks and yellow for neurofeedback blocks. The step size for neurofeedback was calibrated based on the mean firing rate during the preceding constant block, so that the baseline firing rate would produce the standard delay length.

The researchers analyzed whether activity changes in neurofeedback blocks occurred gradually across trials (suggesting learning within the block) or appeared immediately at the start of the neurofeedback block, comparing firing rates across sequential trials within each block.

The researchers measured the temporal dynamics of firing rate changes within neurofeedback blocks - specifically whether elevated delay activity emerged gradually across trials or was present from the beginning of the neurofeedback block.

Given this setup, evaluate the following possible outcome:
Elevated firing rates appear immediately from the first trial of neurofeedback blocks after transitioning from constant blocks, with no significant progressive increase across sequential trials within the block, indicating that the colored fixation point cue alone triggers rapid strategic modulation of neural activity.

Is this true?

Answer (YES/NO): YES